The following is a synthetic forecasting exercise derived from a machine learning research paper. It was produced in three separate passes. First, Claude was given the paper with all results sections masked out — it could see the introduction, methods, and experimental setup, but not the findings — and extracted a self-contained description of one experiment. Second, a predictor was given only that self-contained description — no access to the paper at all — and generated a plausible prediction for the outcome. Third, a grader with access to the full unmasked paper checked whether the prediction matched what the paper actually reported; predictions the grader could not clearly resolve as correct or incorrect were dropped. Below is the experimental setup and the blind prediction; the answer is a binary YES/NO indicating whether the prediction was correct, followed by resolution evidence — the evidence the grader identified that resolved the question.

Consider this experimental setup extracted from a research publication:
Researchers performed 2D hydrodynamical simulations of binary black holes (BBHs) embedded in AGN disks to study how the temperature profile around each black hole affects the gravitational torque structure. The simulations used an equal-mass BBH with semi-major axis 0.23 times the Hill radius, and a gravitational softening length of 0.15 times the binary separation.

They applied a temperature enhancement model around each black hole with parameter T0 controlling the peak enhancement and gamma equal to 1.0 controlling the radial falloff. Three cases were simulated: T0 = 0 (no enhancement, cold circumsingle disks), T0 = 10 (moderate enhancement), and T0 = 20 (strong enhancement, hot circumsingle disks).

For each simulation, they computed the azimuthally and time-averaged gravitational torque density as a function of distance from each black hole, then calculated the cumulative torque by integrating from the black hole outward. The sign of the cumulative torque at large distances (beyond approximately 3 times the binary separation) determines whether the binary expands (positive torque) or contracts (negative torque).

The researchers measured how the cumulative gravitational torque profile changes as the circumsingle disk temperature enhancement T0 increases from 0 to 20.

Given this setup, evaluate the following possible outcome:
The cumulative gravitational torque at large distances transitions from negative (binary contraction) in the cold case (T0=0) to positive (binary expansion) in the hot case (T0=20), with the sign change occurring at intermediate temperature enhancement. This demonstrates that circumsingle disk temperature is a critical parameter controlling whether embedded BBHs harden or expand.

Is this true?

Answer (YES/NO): NO